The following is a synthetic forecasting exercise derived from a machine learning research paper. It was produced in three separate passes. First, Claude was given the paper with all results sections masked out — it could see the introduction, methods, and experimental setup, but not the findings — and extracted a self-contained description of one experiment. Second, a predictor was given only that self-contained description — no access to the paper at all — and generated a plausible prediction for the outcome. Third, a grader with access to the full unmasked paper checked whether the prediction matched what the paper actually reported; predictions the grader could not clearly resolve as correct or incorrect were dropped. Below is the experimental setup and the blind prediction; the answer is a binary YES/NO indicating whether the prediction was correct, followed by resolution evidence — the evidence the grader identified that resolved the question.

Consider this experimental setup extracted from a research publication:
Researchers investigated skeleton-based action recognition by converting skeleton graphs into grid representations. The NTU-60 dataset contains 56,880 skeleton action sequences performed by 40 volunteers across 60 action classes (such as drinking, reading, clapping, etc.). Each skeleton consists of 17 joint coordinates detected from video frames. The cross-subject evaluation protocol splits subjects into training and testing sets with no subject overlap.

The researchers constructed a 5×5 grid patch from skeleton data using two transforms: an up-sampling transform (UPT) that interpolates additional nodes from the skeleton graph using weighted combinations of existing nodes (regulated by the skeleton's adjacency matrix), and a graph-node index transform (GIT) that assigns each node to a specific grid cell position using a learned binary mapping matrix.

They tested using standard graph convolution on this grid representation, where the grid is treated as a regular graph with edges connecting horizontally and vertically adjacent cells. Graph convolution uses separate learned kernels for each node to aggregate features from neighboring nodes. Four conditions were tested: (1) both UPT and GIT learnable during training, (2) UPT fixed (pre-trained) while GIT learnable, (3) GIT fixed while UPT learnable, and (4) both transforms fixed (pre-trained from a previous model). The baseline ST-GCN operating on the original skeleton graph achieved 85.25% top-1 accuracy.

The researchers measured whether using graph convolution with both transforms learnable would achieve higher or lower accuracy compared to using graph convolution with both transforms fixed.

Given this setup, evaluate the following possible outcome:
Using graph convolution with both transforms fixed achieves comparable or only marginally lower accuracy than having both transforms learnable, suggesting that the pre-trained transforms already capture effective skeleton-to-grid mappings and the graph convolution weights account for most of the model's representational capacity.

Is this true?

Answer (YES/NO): NO